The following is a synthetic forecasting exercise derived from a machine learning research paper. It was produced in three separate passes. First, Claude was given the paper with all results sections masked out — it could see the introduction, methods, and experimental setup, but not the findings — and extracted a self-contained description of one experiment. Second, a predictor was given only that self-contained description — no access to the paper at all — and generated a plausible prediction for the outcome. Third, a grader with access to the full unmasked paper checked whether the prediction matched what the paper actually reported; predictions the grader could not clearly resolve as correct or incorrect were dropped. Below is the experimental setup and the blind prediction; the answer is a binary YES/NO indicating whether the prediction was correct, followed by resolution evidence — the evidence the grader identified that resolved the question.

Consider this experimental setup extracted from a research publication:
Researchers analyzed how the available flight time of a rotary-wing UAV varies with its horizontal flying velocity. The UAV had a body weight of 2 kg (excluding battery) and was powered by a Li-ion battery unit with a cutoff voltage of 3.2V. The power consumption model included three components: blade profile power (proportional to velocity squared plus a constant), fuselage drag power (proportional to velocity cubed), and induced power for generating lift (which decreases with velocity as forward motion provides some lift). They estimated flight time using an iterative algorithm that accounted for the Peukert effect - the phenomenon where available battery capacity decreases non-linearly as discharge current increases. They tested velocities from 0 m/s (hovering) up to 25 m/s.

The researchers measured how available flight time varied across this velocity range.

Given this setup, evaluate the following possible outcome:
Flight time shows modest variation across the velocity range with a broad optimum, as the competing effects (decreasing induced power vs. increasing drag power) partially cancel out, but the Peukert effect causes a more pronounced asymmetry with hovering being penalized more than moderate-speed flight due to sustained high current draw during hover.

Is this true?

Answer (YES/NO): NO